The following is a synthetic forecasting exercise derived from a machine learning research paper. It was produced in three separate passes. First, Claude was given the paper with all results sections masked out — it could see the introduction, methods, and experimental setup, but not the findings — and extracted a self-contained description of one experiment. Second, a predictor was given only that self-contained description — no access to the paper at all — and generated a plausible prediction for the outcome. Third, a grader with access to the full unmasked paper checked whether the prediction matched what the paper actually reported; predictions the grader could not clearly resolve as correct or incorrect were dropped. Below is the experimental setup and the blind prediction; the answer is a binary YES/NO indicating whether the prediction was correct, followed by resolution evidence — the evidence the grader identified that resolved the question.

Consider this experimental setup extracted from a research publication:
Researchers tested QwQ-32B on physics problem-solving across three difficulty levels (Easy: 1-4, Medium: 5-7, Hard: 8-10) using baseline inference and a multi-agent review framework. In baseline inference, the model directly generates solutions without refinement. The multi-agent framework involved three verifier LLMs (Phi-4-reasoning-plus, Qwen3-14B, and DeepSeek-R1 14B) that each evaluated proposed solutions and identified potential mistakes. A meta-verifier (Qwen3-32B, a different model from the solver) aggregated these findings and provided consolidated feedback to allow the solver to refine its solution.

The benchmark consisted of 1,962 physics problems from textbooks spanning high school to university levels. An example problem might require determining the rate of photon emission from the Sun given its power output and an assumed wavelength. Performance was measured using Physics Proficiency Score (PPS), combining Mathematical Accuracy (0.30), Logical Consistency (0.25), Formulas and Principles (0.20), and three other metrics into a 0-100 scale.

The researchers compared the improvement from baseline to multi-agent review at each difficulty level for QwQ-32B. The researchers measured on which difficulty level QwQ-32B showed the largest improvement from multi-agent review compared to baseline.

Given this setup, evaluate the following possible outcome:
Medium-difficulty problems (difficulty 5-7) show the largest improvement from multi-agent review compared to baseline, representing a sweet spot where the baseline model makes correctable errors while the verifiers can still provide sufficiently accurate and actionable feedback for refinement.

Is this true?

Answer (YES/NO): NO